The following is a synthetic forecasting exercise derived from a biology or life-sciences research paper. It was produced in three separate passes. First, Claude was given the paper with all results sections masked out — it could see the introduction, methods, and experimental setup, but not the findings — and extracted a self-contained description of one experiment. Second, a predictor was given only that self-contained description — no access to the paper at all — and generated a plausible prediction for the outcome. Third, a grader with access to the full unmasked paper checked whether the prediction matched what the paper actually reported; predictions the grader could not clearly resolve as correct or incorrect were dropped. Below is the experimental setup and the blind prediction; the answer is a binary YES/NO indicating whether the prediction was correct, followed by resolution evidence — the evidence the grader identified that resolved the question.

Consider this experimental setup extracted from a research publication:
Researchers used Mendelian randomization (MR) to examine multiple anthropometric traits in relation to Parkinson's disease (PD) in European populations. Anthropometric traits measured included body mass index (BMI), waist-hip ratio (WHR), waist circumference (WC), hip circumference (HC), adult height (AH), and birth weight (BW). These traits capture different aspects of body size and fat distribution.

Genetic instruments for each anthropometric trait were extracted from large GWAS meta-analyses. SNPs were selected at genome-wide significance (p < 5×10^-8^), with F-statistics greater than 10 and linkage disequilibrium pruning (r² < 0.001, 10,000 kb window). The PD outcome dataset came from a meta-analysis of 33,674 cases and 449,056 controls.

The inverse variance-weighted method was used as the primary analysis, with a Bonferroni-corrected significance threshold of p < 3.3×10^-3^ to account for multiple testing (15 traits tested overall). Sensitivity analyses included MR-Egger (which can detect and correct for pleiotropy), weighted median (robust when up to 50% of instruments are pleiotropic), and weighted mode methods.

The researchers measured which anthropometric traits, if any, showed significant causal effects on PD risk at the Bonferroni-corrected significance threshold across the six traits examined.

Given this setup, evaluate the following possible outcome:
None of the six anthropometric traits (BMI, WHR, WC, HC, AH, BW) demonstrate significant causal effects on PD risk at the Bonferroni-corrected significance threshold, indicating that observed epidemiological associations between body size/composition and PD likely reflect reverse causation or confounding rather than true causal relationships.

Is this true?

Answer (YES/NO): NO